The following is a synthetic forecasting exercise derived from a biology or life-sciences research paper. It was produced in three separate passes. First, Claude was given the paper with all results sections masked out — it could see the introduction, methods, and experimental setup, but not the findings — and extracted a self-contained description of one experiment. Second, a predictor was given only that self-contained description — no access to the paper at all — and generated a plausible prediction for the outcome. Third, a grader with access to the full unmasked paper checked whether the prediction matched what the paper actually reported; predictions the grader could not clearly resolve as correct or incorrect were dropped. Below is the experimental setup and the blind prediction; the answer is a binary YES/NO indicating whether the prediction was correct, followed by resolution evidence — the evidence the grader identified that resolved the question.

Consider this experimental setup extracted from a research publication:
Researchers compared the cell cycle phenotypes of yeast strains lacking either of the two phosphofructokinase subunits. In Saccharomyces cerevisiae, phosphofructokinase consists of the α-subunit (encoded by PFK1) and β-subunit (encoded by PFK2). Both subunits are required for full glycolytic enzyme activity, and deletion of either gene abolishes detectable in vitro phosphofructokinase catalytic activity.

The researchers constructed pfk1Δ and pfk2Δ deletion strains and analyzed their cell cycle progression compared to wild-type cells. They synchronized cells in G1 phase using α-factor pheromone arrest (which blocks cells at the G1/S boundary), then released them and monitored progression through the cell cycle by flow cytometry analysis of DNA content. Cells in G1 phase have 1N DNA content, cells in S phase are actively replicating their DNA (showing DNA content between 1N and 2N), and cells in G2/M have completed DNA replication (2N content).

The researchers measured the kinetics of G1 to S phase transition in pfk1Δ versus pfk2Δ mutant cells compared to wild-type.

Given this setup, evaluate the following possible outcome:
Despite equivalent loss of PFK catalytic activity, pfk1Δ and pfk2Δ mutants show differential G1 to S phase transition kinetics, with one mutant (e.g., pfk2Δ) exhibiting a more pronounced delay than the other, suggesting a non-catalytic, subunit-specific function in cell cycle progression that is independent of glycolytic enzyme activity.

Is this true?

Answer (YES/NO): YES